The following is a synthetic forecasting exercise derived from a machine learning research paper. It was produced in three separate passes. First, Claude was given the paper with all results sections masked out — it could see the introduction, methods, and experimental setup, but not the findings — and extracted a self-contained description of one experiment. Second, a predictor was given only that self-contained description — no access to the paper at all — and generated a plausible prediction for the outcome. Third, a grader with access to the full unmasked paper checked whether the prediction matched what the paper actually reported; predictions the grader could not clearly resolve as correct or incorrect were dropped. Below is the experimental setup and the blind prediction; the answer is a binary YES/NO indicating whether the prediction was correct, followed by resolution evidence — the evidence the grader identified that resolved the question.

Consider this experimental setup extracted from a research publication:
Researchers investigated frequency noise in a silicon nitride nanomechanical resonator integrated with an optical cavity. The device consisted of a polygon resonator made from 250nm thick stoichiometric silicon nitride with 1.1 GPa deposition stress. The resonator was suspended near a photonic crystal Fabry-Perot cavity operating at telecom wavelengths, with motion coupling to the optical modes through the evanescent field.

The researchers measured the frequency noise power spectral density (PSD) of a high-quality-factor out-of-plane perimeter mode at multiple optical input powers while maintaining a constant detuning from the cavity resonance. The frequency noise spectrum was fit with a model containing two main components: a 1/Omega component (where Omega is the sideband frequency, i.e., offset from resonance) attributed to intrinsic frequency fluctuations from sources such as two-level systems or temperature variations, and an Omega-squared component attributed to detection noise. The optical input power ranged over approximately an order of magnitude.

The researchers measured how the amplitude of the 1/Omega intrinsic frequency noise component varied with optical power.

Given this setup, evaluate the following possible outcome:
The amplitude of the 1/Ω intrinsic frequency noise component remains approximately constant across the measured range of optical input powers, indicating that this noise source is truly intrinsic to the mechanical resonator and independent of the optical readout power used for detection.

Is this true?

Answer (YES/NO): YES